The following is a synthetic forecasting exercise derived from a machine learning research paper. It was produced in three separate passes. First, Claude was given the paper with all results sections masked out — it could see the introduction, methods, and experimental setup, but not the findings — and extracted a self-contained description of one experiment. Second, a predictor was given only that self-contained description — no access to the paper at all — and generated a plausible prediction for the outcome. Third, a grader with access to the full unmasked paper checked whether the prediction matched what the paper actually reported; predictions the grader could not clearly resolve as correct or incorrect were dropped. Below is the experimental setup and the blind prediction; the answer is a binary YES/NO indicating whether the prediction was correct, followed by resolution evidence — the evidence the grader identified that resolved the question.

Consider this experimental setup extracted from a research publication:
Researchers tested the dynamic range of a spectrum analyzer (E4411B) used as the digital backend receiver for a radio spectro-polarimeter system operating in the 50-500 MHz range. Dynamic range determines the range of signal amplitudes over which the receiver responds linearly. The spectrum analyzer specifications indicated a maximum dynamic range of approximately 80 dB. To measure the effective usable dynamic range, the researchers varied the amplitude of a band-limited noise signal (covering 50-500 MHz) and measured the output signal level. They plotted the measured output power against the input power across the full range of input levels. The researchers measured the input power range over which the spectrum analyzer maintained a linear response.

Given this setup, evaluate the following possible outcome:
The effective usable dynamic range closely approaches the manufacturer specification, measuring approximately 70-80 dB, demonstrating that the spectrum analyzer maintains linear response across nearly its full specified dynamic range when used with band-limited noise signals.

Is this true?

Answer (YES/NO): NO